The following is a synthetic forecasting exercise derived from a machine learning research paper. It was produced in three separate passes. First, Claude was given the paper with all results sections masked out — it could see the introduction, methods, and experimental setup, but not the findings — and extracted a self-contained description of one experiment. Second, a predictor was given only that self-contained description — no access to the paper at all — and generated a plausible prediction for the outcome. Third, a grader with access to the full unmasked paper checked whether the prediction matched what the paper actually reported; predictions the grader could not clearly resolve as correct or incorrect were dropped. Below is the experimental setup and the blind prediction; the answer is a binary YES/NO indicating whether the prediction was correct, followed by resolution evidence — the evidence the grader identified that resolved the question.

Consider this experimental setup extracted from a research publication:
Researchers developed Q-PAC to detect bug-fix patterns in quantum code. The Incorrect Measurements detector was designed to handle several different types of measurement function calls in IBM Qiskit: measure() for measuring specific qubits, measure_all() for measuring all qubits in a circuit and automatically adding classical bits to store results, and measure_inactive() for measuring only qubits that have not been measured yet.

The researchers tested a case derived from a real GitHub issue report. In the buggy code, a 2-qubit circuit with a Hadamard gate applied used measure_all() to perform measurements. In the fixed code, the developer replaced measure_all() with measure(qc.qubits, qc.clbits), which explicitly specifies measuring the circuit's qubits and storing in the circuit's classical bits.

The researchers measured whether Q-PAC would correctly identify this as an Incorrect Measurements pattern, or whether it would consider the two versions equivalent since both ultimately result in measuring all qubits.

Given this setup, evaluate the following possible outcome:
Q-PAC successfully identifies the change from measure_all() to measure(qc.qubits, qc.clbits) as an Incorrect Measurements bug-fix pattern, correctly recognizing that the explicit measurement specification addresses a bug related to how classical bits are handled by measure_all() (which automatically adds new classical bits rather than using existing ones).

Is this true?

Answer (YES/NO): YES